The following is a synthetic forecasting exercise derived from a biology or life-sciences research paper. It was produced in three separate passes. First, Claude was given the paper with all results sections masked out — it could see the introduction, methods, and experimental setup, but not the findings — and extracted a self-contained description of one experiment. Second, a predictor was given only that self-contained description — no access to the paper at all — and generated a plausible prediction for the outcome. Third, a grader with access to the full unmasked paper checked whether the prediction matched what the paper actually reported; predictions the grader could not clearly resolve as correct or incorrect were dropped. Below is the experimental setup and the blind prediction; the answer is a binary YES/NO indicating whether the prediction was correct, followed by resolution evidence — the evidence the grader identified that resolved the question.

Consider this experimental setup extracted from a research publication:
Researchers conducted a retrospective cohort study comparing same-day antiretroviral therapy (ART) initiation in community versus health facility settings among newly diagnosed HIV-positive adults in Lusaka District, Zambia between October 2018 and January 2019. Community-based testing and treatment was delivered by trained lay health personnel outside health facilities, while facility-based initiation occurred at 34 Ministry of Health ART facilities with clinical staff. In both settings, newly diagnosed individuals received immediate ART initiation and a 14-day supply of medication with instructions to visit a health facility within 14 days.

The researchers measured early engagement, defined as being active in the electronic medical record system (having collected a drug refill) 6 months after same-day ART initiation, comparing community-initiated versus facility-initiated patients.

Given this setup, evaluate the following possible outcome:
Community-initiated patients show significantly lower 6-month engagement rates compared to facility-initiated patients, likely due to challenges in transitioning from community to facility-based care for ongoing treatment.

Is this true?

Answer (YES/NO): NO